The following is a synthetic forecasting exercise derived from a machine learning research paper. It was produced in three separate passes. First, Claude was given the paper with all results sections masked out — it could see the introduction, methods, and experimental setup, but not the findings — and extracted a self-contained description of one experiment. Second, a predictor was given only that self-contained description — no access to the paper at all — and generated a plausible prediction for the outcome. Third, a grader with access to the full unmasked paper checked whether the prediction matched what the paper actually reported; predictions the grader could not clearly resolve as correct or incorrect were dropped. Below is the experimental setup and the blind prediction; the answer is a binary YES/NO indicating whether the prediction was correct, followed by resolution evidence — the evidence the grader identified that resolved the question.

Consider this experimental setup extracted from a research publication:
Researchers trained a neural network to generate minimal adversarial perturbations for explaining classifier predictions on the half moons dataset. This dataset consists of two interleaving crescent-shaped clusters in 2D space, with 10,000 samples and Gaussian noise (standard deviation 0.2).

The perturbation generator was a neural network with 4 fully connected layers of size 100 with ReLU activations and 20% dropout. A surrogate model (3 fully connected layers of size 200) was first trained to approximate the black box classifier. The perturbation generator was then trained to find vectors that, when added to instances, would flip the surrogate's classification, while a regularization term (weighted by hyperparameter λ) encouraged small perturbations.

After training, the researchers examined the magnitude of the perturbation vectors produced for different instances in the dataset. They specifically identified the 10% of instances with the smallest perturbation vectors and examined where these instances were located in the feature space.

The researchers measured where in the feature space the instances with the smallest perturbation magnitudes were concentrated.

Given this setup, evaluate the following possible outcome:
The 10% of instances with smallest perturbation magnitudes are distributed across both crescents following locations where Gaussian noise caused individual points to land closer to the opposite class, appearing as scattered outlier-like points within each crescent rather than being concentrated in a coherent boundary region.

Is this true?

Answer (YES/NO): NO